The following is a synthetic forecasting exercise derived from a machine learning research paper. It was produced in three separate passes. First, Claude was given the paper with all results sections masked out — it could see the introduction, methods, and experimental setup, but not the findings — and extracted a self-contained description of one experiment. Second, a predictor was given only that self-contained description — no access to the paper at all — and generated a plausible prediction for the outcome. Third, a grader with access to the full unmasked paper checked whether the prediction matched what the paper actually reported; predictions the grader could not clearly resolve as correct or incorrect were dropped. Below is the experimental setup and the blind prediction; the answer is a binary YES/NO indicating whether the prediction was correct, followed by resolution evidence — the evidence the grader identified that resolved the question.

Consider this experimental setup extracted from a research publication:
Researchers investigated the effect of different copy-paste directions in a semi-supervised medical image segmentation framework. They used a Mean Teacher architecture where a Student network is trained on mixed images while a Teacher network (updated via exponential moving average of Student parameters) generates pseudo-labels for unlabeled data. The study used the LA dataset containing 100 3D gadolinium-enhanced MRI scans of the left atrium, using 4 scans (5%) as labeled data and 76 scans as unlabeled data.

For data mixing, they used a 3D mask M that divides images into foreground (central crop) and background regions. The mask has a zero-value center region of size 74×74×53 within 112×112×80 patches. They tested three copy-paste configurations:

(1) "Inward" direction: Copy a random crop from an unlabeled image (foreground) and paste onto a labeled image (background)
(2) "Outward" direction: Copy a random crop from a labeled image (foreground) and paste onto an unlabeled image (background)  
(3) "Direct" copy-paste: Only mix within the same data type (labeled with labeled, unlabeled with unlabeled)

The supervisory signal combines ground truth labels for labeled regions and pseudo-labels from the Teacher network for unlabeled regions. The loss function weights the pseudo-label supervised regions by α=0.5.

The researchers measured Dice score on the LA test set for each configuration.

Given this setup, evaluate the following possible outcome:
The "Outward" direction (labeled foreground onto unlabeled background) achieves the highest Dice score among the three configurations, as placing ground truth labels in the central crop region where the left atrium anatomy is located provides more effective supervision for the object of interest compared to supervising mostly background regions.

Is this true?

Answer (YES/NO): NO